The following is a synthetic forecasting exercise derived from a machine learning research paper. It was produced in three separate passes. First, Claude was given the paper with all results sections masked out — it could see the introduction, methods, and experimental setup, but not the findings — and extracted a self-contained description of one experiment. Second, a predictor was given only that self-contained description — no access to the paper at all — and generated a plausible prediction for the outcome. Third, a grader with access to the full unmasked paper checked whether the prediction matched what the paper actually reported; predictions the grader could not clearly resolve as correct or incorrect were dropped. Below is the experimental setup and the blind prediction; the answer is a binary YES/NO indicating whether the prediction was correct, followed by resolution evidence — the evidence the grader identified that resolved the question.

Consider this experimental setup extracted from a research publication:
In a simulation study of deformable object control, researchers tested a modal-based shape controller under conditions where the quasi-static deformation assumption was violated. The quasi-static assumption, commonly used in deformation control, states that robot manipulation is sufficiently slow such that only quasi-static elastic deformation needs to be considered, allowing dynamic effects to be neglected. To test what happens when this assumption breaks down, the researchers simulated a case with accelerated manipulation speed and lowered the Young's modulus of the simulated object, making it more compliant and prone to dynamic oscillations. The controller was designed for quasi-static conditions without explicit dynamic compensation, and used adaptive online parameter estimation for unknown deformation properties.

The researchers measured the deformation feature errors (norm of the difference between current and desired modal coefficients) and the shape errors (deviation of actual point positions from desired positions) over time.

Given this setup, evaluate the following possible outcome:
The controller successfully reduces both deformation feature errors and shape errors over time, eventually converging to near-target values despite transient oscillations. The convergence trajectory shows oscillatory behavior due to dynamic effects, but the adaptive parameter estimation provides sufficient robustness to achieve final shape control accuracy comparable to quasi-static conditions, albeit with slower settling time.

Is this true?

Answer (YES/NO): NO